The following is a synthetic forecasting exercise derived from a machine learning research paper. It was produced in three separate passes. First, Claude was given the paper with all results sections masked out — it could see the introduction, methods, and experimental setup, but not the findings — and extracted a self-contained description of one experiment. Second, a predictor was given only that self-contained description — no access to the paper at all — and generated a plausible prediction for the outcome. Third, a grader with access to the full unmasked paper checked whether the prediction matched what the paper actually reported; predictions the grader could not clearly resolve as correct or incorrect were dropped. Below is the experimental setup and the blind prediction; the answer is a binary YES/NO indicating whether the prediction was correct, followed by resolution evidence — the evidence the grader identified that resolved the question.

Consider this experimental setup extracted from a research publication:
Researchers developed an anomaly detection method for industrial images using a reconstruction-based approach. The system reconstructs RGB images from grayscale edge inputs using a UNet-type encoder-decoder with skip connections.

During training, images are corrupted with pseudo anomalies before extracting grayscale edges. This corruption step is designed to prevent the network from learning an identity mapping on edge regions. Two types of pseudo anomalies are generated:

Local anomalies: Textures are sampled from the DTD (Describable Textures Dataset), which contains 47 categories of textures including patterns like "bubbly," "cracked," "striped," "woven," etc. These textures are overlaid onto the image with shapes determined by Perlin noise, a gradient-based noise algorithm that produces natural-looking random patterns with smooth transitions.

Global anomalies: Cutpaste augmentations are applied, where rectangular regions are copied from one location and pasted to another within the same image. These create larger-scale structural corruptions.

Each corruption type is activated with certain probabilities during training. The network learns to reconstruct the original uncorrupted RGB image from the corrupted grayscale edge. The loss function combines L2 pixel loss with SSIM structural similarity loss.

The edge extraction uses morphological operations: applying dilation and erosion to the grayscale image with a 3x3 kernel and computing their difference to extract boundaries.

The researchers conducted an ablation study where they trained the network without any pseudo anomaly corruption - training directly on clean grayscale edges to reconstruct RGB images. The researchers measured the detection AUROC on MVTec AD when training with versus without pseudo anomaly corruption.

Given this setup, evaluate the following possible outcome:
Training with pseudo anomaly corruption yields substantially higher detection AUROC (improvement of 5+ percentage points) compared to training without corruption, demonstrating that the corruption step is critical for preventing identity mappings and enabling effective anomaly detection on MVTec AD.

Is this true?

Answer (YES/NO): NO